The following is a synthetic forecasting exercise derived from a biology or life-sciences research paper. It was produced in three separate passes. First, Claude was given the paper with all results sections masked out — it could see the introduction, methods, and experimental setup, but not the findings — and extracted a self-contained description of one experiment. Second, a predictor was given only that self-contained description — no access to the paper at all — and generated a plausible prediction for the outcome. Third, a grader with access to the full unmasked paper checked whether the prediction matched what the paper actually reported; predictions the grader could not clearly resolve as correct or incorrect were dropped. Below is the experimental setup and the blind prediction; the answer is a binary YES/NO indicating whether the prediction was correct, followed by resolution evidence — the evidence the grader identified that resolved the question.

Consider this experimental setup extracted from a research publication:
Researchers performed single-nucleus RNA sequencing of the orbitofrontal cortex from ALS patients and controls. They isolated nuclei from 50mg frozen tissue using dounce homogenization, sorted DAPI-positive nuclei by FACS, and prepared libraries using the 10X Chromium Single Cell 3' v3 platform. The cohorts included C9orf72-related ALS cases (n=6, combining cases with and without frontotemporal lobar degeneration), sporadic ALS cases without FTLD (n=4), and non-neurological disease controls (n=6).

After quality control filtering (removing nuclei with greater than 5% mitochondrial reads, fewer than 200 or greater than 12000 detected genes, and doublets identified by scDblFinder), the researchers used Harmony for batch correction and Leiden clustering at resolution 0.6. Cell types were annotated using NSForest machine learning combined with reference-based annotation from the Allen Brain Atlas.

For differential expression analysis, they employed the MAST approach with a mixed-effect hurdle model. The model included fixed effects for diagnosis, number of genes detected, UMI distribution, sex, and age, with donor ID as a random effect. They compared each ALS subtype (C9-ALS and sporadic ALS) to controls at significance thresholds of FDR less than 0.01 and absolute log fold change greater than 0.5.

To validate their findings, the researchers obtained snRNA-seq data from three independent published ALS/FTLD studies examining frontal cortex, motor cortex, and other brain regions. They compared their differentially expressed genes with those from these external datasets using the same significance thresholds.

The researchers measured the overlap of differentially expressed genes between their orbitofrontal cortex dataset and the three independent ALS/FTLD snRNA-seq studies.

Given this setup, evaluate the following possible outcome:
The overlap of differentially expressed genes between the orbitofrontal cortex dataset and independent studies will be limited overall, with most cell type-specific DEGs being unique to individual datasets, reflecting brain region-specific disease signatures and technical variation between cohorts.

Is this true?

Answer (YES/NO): NO